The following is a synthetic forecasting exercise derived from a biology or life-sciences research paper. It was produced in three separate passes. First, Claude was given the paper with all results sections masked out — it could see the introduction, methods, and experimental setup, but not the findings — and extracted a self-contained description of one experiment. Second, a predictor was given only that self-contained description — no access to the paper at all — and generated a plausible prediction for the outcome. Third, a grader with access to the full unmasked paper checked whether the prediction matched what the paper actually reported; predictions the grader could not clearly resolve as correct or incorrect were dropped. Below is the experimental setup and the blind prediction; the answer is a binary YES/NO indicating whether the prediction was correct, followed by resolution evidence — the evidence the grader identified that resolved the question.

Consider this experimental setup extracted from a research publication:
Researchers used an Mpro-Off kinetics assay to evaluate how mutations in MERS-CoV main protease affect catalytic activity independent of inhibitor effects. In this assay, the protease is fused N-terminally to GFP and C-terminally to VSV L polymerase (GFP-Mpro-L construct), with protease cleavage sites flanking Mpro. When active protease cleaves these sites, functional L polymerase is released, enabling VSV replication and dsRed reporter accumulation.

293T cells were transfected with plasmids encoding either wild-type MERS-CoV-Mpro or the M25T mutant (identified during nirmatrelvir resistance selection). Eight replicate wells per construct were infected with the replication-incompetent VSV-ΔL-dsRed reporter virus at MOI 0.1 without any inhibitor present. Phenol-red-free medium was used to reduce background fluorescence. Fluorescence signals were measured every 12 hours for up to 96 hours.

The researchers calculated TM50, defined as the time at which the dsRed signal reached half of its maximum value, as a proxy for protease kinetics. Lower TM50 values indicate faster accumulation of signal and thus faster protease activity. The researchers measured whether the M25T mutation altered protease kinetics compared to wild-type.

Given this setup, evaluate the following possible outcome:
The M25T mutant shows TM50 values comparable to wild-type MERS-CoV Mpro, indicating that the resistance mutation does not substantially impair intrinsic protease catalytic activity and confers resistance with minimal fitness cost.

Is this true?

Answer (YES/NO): YES